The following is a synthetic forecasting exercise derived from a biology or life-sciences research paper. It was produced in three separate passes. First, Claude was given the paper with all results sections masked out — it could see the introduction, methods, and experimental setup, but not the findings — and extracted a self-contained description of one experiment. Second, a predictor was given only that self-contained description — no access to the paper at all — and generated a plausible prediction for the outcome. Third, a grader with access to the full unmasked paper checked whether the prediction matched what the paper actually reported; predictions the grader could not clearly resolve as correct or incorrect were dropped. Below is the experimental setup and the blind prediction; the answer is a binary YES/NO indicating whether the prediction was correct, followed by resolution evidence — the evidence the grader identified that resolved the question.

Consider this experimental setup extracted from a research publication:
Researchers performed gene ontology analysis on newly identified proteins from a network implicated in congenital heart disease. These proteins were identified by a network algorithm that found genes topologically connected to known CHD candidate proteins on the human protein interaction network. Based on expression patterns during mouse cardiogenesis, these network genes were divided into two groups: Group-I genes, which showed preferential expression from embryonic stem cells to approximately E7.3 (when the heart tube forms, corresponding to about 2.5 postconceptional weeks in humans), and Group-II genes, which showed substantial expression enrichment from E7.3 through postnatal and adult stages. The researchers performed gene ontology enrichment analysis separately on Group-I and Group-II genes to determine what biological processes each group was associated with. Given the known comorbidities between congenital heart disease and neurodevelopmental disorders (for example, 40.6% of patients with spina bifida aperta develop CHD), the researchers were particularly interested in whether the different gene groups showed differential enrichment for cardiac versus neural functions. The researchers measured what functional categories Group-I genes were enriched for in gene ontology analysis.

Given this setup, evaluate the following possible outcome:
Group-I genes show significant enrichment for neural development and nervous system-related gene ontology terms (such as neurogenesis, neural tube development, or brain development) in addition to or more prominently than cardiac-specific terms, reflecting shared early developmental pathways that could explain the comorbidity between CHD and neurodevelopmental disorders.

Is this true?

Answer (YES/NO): YES